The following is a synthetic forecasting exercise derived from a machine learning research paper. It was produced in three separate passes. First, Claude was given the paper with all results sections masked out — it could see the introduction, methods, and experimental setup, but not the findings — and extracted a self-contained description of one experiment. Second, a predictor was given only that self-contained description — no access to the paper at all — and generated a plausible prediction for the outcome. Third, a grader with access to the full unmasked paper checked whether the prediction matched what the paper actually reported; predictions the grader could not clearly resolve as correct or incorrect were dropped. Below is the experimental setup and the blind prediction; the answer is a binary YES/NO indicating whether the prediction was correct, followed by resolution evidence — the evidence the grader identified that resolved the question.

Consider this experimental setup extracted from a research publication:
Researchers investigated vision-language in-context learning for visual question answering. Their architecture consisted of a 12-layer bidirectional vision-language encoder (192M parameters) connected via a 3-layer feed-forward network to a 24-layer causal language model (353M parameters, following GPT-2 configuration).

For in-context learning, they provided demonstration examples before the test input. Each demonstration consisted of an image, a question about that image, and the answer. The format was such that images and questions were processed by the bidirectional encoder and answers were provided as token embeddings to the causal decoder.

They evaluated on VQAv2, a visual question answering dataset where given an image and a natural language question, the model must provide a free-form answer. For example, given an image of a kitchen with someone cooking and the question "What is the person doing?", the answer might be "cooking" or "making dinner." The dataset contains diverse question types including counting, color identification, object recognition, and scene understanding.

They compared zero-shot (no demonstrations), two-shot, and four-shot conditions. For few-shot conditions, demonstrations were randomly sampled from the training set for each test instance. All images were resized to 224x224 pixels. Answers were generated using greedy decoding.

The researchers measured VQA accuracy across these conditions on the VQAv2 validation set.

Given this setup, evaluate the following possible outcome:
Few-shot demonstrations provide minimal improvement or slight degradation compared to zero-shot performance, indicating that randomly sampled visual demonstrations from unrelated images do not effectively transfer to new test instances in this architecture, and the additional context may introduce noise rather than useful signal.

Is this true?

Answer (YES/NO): NO